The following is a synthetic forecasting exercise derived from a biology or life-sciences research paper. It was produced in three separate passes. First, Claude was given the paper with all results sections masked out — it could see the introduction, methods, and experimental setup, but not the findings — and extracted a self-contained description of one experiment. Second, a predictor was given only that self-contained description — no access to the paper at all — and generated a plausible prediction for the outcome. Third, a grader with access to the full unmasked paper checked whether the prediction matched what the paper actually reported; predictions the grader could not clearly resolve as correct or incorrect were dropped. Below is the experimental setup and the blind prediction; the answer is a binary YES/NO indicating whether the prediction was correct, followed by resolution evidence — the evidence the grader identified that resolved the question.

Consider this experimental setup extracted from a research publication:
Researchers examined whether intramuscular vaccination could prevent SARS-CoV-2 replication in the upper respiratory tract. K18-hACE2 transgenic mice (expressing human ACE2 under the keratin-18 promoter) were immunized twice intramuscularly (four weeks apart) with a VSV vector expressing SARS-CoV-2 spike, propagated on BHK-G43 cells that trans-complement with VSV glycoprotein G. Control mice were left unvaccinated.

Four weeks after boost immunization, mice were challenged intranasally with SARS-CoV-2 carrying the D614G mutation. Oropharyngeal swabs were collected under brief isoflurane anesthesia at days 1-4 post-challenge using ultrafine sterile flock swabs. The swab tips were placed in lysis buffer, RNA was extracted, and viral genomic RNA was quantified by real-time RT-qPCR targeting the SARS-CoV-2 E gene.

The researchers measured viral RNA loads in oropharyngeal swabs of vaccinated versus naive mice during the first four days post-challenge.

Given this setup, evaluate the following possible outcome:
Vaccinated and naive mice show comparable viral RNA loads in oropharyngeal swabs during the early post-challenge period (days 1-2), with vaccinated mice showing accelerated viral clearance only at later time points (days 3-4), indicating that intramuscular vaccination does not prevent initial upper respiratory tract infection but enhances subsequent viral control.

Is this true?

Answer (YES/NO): NO